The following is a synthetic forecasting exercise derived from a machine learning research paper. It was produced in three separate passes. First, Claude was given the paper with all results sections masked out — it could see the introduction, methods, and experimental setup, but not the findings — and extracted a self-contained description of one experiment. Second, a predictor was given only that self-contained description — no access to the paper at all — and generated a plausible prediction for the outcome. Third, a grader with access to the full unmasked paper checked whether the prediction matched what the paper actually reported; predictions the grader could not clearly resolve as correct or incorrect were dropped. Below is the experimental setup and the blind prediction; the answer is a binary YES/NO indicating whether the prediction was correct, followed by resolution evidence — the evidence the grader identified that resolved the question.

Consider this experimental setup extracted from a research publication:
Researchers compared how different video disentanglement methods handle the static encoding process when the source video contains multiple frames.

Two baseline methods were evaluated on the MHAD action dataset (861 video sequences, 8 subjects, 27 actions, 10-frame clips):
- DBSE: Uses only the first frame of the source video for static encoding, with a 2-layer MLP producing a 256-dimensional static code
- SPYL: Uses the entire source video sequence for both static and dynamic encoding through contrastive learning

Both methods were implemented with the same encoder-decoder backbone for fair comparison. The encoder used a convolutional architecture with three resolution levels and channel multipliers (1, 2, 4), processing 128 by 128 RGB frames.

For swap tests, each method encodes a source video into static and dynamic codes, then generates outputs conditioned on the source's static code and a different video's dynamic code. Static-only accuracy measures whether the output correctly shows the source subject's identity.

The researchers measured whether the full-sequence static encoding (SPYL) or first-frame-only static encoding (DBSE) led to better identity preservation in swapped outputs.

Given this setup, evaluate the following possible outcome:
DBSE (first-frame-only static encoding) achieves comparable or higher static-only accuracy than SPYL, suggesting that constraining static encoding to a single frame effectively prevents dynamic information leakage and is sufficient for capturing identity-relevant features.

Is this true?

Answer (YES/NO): YES